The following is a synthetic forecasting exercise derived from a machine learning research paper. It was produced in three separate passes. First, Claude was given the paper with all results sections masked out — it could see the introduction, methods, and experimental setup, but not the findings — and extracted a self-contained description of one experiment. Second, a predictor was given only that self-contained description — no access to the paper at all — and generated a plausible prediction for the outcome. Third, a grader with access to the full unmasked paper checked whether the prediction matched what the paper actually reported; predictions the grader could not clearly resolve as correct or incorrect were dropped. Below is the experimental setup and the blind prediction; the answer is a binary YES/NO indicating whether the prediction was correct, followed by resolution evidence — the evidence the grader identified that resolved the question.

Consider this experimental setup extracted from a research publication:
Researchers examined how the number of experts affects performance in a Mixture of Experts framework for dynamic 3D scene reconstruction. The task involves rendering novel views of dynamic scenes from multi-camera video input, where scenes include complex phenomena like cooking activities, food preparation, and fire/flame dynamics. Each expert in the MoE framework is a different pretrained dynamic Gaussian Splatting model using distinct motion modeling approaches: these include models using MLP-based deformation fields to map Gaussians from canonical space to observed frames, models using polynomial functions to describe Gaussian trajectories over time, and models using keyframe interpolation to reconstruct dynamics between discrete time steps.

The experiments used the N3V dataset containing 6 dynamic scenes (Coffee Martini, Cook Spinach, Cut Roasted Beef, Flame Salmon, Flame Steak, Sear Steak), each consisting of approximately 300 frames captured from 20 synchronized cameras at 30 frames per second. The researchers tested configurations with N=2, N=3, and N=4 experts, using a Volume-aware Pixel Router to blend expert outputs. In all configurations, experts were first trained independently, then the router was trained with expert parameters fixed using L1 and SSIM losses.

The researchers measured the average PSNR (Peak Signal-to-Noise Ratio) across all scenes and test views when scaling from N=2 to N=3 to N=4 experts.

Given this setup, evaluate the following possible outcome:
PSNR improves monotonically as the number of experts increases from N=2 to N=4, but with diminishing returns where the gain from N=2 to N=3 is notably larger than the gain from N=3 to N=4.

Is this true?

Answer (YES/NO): YES